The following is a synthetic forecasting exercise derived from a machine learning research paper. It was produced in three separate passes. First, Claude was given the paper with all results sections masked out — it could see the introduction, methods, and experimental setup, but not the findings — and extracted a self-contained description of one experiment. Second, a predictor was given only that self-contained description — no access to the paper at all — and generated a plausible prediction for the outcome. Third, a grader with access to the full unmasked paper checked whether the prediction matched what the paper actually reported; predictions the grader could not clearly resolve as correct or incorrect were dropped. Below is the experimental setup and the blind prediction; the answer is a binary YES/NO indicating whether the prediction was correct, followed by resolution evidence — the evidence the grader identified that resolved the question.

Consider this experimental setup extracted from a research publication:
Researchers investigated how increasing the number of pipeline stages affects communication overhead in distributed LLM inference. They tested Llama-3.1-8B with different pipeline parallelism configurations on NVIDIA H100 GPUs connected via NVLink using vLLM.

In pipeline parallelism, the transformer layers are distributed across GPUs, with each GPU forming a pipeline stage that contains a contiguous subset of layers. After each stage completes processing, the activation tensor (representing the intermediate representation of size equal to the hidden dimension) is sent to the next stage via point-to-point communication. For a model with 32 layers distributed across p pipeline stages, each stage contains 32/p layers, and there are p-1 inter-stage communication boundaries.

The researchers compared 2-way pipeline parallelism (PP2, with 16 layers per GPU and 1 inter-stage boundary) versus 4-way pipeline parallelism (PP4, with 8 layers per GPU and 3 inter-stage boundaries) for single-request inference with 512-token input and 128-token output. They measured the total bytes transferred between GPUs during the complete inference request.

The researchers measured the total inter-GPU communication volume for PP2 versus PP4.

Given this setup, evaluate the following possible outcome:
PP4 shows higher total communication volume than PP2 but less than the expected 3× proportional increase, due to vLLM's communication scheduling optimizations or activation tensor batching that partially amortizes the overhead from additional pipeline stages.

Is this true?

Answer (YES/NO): NO